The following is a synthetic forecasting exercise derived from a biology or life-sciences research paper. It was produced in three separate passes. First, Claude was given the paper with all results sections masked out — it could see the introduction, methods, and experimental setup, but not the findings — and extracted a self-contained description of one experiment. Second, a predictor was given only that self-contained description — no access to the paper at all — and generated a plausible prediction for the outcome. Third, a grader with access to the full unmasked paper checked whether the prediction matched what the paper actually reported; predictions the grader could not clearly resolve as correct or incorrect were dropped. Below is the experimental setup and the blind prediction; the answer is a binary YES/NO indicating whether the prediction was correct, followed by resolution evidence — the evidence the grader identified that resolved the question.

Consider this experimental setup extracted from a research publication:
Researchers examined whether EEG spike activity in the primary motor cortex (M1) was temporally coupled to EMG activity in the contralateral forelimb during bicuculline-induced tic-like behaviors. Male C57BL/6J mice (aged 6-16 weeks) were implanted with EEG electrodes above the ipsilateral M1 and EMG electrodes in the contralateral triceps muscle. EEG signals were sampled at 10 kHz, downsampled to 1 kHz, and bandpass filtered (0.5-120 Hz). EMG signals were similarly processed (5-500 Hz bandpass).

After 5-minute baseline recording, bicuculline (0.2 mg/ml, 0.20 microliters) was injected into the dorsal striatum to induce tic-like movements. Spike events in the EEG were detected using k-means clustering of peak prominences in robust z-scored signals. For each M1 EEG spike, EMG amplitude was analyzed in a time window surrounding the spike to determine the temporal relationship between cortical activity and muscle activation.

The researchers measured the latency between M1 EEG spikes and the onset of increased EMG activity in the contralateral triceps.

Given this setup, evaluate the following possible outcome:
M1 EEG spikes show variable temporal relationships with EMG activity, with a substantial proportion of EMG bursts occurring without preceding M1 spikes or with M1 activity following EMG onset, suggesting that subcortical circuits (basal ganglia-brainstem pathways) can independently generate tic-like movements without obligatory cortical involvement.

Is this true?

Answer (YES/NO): NO